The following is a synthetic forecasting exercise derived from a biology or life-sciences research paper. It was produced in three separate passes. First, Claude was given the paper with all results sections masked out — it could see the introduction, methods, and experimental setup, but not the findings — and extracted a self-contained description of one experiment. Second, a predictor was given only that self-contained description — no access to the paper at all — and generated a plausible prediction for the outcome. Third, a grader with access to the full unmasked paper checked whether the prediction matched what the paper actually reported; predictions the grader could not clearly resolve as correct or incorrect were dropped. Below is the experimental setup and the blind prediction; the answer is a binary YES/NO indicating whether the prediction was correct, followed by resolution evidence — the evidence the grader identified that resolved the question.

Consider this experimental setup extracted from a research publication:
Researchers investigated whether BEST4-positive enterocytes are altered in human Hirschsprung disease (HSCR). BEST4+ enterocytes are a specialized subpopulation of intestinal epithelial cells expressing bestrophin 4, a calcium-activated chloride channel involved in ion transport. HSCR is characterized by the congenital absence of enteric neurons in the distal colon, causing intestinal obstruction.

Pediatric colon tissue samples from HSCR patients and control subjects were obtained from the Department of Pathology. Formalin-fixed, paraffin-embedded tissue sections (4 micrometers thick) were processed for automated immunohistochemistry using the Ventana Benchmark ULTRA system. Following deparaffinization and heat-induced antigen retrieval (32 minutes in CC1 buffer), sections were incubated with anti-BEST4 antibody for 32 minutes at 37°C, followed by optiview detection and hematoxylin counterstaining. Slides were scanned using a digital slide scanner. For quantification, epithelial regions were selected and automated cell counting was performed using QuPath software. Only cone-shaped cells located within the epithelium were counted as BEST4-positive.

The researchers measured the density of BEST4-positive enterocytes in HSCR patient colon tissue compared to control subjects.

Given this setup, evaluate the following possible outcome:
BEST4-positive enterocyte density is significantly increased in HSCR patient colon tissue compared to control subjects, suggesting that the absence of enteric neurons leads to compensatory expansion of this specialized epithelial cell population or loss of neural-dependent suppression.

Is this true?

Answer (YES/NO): NO